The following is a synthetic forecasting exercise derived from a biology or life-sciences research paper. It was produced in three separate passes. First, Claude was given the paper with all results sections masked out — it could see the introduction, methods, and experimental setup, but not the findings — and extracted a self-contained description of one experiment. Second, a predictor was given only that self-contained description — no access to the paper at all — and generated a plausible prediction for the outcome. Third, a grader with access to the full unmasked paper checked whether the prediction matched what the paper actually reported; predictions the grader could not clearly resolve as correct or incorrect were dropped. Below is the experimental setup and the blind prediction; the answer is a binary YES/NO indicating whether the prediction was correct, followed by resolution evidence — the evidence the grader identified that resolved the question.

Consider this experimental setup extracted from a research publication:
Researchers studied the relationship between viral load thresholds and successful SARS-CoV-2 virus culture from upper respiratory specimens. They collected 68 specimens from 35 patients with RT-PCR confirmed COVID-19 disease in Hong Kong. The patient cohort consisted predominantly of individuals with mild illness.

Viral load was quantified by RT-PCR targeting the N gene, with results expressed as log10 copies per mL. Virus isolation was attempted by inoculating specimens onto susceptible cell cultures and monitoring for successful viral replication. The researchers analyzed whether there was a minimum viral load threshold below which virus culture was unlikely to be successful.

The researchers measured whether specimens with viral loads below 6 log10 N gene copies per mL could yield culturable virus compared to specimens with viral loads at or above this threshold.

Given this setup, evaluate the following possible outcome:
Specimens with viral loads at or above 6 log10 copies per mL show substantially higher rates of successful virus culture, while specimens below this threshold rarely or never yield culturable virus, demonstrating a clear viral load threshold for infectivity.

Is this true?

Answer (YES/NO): YES